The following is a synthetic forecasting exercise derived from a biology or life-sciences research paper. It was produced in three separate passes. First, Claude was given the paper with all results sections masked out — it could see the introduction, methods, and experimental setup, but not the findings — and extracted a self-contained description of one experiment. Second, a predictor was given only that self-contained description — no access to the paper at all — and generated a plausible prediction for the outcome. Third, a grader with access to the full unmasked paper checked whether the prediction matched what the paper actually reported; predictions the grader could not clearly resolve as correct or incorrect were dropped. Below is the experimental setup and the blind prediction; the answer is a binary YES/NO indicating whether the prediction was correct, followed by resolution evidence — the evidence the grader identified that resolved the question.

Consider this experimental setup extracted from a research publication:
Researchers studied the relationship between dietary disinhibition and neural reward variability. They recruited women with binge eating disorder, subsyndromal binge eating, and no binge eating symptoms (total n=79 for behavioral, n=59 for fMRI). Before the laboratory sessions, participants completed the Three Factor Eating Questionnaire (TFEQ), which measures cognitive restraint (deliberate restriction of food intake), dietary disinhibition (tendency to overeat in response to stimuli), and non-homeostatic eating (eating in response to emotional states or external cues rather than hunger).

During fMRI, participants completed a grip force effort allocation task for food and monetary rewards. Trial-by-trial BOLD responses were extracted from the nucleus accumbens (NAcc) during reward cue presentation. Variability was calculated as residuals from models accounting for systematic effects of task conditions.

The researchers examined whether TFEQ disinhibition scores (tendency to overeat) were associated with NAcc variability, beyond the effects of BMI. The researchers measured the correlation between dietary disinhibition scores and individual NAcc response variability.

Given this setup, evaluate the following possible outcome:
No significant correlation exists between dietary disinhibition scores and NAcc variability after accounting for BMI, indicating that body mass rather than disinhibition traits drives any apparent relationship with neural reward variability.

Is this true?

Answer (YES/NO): NO